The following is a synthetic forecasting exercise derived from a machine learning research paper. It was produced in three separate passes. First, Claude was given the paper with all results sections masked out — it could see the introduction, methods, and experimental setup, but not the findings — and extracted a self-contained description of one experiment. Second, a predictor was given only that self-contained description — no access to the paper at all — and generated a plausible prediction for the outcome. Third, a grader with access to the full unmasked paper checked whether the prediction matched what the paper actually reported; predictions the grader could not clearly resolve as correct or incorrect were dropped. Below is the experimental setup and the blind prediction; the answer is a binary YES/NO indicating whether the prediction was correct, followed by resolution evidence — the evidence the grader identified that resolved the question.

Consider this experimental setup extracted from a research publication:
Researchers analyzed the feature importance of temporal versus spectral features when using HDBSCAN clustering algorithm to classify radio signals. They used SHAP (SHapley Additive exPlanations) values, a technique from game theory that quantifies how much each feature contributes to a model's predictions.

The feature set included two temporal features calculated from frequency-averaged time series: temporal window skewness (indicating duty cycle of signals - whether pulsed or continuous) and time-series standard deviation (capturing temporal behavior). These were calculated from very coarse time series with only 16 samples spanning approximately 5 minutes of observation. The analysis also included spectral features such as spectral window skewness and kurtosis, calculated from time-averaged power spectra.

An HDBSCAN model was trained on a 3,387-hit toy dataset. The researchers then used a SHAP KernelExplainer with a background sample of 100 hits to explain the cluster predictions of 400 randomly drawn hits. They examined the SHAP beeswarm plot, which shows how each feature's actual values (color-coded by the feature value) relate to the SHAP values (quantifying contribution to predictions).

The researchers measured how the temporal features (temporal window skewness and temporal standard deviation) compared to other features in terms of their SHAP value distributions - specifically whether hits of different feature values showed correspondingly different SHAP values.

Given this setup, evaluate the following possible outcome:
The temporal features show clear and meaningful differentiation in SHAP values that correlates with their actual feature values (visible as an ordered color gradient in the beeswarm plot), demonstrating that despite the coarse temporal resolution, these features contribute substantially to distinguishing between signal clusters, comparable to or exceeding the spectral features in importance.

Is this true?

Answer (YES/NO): NO